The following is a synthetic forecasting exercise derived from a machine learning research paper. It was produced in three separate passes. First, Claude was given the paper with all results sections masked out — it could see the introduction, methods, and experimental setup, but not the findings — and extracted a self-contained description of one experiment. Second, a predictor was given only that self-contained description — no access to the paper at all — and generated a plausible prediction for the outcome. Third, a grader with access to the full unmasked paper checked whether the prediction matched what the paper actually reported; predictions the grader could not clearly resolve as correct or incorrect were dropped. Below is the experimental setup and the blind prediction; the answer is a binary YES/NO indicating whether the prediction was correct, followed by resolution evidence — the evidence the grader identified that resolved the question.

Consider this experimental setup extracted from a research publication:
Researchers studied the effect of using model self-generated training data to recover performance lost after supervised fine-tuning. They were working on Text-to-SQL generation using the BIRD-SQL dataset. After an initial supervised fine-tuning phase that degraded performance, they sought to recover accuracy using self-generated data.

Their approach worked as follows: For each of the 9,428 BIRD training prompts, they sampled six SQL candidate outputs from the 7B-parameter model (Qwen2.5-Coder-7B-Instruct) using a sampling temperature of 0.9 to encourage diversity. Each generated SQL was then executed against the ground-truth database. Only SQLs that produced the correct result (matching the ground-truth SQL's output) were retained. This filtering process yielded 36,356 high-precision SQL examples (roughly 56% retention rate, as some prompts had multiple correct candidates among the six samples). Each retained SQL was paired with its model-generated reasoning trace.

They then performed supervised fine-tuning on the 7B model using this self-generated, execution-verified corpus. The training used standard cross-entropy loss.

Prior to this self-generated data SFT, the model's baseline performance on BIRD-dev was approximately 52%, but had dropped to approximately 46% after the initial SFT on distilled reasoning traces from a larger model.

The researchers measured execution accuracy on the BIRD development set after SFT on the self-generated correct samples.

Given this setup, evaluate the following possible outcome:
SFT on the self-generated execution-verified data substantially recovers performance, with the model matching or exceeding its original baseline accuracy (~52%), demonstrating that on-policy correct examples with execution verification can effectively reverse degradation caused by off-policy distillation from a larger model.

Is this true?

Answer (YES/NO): YES